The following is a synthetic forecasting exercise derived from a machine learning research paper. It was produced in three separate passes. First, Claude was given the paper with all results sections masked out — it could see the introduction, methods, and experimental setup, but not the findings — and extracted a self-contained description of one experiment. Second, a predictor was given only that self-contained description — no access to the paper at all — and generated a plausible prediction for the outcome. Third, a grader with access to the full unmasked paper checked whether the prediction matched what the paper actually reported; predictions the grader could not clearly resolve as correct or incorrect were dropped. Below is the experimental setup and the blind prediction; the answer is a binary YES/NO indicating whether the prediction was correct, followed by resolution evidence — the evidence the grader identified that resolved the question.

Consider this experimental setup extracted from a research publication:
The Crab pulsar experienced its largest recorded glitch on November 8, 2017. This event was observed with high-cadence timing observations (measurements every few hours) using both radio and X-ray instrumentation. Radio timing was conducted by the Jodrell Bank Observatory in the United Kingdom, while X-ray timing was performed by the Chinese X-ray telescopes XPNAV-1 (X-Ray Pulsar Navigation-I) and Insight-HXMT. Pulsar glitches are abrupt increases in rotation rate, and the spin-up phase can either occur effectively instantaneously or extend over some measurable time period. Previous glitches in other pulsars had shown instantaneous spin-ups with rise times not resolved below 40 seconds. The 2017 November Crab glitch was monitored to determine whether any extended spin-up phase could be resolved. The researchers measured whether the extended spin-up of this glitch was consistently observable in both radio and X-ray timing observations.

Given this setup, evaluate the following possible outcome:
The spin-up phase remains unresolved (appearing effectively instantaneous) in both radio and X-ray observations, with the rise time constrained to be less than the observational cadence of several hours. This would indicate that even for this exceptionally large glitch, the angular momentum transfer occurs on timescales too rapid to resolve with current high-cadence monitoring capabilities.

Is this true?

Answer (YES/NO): NO